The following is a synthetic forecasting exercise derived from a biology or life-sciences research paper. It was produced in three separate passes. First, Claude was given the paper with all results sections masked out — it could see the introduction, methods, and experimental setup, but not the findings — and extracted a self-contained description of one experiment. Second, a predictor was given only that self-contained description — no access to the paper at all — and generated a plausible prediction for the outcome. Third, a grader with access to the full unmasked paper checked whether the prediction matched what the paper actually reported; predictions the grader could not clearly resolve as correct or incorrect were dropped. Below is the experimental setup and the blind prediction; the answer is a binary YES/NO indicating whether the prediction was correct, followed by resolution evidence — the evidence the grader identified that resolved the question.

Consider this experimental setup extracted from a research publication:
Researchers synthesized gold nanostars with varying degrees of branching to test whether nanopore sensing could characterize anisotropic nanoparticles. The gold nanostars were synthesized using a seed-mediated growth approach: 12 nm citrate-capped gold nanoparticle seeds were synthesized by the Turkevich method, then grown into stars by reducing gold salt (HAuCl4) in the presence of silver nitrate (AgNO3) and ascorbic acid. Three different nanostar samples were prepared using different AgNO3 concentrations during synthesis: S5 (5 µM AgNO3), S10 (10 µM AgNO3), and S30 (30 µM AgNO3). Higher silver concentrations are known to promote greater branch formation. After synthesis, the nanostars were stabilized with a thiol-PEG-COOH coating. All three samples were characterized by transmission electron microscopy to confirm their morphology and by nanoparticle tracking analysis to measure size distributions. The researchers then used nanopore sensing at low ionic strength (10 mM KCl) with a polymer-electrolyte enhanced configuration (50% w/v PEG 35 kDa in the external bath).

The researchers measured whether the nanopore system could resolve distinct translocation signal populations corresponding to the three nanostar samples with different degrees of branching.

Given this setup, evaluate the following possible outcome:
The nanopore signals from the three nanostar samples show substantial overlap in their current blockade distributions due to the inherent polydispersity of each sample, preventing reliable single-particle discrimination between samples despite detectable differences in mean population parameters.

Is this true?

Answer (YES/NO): YES